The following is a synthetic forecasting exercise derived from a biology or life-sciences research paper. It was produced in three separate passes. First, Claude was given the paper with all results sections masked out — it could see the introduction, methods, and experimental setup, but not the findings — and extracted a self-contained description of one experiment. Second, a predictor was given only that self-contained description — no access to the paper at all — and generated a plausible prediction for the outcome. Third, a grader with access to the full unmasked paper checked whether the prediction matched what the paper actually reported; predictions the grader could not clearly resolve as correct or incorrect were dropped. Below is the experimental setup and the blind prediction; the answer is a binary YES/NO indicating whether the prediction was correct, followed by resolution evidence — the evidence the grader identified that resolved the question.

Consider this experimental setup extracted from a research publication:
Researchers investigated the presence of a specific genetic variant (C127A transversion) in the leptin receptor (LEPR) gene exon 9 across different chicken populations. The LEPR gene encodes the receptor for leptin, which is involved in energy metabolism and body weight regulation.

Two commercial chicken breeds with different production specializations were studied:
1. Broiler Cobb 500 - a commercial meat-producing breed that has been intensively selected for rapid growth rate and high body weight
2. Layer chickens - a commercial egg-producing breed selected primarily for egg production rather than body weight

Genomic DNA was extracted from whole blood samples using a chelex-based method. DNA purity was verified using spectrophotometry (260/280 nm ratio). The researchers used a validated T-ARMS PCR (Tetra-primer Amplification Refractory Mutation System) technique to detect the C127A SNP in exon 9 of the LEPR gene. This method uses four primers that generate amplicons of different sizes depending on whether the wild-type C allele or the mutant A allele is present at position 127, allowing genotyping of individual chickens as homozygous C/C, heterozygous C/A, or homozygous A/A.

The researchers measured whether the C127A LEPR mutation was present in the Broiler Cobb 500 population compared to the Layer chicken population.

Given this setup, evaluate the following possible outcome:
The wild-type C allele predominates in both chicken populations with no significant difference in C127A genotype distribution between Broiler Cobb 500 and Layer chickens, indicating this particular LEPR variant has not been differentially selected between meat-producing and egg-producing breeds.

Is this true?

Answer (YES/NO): NO